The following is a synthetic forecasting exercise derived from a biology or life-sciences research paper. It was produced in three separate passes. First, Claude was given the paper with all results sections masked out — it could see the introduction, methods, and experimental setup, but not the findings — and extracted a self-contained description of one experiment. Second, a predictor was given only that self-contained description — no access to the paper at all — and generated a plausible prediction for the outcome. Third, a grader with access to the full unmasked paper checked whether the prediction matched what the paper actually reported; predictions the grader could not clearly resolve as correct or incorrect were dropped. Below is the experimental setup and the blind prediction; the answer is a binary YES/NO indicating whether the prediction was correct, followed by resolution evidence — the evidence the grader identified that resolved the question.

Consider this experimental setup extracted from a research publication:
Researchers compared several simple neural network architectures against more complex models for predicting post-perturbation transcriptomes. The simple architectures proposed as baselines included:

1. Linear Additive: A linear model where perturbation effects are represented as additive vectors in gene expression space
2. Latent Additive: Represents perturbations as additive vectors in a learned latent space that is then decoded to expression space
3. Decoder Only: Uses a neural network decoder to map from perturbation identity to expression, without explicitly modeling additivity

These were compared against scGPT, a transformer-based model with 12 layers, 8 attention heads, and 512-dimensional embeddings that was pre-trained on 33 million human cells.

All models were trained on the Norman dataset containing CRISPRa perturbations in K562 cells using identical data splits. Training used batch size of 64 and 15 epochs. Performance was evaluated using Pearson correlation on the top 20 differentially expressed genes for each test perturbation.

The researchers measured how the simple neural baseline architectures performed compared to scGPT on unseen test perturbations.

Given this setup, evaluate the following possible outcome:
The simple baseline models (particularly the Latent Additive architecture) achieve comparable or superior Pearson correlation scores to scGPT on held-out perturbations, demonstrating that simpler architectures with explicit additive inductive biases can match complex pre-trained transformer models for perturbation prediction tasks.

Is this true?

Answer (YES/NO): NO